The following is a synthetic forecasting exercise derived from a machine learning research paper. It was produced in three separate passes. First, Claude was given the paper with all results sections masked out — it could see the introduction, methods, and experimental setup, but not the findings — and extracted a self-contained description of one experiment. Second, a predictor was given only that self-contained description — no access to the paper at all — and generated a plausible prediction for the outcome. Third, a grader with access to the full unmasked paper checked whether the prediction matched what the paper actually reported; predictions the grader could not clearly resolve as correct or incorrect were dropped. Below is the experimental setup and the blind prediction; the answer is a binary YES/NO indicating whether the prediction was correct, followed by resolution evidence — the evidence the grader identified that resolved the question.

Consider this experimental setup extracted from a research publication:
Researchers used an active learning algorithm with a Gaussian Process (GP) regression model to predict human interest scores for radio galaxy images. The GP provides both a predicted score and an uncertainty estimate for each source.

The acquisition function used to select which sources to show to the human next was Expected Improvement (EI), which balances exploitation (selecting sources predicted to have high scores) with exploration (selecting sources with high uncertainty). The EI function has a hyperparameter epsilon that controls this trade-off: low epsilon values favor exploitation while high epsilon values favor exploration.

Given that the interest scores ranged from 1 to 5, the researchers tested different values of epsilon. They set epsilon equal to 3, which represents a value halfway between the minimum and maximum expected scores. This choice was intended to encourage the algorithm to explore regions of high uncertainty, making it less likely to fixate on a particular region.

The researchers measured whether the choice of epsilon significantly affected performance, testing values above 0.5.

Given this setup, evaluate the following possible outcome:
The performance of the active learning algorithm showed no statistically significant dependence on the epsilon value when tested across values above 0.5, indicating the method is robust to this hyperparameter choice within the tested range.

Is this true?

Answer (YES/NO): YES